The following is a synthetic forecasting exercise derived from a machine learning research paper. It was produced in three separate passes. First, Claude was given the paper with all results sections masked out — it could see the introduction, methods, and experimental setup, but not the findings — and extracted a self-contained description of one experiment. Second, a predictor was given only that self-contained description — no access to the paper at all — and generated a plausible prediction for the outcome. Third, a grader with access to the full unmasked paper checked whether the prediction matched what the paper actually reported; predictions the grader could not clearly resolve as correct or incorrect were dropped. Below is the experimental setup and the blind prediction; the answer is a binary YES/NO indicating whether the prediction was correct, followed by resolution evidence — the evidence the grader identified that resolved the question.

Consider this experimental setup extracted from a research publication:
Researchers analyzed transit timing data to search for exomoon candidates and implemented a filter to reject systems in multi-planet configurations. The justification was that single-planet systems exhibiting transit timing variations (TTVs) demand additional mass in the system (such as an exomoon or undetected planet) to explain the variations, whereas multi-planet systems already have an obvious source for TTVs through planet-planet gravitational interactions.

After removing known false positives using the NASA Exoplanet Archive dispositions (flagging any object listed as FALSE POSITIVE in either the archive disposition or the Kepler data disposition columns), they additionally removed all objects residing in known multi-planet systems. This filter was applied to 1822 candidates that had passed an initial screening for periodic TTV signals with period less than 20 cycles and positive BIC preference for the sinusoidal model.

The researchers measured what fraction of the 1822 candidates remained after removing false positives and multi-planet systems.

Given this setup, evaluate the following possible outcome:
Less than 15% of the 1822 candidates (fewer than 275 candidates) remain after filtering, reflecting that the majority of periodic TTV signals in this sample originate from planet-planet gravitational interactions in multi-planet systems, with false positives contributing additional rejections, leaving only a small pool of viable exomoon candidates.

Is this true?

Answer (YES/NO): NO